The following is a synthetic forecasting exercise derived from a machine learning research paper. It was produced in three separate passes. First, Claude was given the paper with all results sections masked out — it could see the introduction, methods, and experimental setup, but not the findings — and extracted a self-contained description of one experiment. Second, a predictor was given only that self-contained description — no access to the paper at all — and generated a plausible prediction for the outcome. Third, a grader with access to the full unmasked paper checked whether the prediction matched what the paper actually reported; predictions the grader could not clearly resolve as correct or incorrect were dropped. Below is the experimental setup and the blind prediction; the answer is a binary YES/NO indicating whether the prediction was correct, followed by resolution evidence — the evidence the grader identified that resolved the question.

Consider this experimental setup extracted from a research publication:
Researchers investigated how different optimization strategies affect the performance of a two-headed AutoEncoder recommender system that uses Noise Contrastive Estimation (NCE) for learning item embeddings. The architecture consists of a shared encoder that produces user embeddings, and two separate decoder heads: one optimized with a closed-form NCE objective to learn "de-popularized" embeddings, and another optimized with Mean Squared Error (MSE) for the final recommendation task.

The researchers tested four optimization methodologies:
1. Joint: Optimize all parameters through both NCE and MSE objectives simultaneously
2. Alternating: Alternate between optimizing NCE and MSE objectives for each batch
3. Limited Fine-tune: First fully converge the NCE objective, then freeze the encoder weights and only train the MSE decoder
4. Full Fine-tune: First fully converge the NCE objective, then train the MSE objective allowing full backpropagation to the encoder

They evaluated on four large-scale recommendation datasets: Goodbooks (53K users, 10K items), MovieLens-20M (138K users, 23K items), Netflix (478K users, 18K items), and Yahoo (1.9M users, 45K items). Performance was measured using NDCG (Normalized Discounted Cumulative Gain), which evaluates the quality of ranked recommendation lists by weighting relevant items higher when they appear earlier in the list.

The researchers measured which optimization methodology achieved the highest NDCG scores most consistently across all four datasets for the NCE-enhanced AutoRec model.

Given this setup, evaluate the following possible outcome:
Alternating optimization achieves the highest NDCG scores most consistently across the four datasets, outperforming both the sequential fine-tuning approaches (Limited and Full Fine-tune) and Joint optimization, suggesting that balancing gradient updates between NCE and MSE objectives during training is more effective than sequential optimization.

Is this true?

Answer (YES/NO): NO